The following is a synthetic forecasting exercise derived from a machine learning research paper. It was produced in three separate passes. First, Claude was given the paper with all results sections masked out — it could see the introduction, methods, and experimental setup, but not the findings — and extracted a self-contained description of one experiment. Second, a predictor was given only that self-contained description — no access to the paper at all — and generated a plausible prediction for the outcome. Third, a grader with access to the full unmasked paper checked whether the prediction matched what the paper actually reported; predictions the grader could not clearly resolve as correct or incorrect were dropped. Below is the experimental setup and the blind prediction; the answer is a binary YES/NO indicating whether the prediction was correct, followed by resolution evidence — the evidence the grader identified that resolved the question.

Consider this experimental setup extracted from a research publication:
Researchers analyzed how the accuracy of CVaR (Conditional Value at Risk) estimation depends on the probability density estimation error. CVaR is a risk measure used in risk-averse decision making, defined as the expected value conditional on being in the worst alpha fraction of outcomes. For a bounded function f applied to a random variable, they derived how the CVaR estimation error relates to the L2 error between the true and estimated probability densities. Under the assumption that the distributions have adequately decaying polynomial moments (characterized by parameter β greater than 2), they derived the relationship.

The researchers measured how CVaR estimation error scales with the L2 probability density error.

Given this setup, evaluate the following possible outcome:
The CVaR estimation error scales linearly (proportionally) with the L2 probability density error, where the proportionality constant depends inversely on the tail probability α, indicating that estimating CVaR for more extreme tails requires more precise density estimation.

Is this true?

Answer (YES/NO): NO